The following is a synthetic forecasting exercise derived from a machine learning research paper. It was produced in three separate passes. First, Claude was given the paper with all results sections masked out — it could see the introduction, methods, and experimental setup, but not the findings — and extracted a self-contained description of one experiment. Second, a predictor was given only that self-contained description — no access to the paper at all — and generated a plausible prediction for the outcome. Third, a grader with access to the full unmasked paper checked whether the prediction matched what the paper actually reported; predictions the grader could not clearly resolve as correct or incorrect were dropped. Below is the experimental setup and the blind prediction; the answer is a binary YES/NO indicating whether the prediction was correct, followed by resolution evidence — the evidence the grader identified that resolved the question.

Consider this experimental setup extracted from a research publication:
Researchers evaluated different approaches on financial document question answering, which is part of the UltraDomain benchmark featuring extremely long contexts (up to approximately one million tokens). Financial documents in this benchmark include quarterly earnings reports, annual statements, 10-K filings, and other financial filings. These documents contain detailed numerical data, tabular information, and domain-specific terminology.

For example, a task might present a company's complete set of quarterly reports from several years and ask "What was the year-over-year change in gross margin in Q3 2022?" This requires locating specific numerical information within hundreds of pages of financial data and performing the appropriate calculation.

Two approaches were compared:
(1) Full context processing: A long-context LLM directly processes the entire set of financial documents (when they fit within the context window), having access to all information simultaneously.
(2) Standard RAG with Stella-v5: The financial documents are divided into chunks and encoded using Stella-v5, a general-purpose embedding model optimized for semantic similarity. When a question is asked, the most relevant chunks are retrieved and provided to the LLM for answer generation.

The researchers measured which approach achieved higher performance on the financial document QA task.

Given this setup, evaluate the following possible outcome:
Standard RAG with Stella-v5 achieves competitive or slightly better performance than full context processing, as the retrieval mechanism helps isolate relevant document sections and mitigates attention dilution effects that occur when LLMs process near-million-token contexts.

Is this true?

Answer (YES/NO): NO